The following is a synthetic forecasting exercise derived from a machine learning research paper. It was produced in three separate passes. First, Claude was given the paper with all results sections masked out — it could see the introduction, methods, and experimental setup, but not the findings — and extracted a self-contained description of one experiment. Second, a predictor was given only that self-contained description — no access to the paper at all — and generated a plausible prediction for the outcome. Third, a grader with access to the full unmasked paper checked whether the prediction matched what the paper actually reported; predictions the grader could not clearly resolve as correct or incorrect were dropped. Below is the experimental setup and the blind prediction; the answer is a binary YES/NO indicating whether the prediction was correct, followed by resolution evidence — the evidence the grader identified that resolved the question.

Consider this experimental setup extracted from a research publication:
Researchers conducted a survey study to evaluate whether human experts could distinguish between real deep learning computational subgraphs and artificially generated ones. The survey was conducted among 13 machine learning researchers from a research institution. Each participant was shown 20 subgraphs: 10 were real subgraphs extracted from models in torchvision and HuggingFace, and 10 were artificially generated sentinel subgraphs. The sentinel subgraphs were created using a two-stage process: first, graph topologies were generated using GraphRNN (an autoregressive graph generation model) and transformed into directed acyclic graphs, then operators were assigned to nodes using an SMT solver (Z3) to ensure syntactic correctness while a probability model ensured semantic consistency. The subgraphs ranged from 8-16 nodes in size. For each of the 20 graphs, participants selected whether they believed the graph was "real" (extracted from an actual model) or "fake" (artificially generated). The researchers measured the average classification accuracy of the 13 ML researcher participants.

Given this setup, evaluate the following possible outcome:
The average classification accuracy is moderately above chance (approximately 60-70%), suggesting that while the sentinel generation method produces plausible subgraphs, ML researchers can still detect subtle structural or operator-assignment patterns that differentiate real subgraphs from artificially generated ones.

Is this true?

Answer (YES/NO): NO